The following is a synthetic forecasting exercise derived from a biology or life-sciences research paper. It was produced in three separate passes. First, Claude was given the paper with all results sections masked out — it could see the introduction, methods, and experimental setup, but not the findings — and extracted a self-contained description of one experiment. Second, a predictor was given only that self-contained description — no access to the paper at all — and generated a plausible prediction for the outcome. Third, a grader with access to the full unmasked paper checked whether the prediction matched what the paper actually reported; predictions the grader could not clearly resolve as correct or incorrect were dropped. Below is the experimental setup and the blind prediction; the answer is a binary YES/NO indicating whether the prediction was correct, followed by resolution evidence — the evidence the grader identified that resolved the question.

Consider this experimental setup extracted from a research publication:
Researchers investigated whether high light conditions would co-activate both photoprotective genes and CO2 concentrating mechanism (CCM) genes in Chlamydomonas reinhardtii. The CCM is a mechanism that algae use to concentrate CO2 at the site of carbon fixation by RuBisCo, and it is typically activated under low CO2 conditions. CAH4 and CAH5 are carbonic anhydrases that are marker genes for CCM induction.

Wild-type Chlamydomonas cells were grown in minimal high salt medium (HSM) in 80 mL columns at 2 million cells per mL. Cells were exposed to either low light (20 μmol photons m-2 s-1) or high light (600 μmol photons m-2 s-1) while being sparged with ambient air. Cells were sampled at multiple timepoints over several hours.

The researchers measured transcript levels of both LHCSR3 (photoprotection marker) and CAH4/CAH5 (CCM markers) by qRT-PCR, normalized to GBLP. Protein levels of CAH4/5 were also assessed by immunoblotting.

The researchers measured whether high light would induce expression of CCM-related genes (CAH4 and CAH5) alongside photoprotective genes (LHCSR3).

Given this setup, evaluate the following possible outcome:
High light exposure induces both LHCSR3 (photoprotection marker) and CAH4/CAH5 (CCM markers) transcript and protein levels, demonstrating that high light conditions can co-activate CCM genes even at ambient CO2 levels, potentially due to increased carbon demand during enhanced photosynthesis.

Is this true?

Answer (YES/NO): YES